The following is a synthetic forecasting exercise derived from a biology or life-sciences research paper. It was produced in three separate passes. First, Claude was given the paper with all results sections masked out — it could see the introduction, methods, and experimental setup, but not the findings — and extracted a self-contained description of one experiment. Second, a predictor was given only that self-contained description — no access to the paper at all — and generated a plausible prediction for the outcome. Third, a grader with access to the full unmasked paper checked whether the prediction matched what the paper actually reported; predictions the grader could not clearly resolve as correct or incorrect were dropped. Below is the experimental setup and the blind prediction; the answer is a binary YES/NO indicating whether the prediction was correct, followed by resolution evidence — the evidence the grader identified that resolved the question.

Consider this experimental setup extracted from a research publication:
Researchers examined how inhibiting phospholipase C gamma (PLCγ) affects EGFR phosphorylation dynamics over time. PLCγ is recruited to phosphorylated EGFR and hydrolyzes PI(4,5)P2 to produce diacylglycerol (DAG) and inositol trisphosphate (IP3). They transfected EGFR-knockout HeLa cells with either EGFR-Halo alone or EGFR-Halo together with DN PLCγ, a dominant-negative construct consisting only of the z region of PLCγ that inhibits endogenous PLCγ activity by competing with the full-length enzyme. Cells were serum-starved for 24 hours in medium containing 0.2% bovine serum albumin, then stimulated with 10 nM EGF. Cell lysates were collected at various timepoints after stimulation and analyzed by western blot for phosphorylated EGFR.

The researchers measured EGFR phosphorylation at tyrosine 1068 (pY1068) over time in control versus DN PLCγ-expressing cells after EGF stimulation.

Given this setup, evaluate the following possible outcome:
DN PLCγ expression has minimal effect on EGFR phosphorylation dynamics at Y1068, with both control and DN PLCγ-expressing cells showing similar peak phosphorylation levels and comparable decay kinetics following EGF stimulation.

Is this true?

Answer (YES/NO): YES